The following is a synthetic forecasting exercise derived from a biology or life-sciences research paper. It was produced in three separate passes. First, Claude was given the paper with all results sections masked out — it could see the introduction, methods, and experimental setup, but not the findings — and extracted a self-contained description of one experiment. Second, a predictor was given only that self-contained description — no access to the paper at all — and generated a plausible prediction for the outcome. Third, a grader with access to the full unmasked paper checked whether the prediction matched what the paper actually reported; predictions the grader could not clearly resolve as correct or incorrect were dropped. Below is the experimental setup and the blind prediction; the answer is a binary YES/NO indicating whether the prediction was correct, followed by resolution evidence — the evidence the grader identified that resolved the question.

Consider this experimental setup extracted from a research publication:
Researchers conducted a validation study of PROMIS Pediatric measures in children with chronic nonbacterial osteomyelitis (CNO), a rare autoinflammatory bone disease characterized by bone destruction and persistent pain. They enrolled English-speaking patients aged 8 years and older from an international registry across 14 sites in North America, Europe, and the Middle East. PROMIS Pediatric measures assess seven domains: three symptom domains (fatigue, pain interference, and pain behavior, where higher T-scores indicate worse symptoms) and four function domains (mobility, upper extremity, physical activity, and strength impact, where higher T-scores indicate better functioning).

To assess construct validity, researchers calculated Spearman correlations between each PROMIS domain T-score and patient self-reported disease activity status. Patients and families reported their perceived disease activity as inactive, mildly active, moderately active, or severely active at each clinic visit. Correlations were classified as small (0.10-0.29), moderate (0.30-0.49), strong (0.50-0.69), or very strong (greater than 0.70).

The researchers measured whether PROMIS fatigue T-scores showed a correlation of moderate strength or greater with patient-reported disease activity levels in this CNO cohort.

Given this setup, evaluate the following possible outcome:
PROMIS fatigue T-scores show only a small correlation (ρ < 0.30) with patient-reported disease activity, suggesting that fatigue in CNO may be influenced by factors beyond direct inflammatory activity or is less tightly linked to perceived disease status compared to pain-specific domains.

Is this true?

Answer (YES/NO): NO